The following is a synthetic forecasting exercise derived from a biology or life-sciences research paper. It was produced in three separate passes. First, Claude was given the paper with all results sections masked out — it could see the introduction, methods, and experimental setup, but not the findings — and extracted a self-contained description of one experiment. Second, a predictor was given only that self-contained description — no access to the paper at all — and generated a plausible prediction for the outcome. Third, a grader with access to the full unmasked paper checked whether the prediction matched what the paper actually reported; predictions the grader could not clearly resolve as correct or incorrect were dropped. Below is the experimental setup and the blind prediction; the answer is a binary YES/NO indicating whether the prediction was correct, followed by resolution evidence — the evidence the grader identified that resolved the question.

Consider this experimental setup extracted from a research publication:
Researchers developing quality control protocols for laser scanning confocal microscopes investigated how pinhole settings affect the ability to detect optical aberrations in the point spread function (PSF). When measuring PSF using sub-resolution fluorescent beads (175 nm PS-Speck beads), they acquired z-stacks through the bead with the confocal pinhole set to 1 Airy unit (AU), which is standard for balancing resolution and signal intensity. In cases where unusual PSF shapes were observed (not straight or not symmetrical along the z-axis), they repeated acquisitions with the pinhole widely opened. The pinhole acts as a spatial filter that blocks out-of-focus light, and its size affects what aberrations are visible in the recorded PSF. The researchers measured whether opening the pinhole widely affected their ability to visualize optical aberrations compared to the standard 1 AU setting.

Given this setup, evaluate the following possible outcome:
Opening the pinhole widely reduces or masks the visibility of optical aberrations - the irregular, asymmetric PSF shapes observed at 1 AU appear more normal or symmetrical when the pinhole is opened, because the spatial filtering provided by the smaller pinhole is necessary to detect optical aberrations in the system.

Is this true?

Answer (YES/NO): NO